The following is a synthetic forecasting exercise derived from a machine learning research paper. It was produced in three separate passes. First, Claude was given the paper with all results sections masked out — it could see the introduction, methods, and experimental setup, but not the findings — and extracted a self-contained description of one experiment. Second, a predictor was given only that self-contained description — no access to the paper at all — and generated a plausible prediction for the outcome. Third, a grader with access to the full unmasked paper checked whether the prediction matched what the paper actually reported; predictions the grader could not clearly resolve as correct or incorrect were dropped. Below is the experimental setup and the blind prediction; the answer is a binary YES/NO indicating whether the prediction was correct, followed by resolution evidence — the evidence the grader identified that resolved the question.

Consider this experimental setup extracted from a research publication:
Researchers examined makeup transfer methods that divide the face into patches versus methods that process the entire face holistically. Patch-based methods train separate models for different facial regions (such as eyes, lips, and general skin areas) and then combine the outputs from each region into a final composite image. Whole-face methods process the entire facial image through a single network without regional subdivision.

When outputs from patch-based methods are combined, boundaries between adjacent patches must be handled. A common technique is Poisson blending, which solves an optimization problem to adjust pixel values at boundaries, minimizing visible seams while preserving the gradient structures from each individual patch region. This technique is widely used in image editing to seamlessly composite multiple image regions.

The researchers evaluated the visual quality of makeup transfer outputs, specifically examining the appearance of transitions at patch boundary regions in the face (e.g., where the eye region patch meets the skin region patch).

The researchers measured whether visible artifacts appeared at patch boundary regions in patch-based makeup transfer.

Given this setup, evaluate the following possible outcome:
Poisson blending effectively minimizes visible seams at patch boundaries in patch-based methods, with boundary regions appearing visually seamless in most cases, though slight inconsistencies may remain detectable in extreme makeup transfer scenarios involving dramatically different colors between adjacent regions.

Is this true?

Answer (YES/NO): NO